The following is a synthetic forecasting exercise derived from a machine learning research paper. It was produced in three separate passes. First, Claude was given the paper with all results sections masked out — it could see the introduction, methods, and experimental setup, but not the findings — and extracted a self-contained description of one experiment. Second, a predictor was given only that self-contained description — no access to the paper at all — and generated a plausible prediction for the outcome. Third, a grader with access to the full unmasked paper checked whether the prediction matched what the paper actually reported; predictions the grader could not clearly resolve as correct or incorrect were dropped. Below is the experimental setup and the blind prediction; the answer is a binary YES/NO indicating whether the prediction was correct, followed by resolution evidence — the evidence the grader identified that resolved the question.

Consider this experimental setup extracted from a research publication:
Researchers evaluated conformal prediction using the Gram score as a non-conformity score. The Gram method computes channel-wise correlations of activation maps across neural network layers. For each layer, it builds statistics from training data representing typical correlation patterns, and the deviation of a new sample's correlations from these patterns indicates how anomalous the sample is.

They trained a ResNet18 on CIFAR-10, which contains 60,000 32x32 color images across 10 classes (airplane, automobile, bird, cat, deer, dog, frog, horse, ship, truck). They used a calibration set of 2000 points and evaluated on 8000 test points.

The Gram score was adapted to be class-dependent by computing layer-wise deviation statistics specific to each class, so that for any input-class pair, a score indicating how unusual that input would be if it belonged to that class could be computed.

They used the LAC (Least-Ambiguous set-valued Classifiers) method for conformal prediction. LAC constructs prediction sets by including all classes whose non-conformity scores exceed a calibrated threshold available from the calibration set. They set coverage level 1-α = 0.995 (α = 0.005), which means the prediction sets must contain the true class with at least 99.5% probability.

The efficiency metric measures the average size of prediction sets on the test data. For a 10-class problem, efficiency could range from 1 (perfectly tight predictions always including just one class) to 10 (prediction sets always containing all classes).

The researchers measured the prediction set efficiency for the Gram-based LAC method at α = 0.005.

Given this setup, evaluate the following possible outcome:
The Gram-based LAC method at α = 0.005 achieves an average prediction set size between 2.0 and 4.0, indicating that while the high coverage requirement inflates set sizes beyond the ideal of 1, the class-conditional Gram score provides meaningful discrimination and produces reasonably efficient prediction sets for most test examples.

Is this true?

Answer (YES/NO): NO